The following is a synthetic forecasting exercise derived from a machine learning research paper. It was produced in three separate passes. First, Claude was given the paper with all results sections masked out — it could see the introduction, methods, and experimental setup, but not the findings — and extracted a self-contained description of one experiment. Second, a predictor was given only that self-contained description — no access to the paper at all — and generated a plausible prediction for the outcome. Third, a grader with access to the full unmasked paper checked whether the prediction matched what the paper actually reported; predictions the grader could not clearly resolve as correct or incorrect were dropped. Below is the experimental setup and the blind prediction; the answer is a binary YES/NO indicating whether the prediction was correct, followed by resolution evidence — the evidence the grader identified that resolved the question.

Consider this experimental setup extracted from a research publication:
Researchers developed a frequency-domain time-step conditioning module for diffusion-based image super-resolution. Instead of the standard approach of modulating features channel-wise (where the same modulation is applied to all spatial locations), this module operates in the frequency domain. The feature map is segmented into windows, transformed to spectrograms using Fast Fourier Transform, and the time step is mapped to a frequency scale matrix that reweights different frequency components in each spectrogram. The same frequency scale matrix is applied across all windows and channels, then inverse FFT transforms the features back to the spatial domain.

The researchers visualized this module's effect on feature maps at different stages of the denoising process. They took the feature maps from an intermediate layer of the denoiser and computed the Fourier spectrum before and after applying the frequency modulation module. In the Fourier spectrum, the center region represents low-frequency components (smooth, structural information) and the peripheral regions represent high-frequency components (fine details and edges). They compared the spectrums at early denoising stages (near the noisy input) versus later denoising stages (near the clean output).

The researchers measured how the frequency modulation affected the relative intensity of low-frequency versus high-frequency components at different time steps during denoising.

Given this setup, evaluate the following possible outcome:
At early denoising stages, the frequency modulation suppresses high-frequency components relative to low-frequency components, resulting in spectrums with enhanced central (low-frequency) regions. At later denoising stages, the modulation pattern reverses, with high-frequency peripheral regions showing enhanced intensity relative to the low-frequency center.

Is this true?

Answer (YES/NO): YES